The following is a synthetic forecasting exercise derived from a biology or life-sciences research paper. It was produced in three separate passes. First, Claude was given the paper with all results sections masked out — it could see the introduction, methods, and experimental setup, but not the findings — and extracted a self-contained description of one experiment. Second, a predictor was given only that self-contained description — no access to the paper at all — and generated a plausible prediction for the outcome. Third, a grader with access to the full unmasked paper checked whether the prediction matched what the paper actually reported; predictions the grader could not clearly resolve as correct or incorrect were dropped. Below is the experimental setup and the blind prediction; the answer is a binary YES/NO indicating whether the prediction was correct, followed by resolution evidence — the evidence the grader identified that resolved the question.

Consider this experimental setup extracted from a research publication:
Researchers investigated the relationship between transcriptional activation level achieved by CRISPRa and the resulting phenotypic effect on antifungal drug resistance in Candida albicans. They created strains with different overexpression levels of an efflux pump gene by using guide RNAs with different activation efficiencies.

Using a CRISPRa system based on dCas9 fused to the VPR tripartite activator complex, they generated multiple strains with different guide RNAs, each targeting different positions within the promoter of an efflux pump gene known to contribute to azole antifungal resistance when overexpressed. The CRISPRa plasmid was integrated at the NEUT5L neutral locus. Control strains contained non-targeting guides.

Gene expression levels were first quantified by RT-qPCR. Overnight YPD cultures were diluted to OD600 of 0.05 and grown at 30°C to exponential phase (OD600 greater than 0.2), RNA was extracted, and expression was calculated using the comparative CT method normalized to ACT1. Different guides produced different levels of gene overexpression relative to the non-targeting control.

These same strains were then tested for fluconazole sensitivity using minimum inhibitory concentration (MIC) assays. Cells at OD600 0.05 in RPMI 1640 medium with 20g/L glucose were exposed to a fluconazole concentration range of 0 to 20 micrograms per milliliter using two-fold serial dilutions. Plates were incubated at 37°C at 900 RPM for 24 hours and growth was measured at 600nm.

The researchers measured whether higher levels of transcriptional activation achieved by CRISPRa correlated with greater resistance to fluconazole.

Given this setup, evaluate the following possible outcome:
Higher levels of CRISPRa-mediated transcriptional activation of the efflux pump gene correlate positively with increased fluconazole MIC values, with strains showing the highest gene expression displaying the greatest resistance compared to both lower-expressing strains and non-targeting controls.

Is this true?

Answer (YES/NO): YES